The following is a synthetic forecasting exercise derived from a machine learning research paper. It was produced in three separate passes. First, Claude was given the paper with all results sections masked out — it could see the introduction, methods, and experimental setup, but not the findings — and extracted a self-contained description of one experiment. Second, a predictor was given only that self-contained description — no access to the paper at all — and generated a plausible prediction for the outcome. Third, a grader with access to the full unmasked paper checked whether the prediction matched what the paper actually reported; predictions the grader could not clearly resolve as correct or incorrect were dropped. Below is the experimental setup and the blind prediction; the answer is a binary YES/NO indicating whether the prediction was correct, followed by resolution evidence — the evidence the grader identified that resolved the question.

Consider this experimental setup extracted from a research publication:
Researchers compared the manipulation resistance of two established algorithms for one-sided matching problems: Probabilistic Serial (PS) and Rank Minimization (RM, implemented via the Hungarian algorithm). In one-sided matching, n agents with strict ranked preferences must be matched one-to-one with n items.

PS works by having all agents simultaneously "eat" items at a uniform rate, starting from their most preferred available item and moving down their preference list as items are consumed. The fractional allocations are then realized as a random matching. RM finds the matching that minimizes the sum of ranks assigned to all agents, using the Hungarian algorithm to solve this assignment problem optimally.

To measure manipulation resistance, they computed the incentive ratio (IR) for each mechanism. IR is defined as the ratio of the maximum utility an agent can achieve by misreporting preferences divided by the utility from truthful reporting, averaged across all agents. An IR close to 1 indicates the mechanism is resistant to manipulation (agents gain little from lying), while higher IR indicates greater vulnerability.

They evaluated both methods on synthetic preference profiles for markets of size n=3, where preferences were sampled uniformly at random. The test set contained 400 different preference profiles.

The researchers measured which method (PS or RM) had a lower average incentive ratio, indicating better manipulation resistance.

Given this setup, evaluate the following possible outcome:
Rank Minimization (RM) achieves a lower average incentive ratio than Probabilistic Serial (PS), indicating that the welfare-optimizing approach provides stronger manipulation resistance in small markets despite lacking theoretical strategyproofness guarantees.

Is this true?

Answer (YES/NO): NO